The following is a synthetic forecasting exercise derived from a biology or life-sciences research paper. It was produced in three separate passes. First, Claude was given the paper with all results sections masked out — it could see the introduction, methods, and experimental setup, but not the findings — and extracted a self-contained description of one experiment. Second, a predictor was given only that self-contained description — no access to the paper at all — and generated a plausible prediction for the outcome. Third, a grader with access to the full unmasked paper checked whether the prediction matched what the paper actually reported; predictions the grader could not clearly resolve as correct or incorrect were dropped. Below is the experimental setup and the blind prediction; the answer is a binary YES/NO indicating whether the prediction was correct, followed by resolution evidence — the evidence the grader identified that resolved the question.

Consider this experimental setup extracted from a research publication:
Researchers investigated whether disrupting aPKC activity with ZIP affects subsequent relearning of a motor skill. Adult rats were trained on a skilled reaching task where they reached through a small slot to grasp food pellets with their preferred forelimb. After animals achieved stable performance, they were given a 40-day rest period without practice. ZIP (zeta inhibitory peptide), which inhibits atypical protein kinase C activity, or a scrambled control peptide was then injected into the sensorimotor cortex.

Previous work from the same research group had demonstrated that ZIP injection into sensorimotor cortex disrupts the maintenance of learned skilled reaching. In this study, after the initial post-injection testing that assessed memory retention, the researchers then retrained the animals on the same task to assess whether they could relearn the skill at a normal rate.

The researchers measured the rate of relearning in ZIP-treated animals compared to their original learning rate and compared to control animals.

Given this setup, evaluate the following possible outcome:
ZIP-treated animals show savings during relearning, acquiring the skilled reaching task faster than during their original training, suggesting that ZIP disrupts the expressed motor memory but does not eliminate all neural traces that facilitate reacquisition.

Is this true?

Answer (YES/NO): YES